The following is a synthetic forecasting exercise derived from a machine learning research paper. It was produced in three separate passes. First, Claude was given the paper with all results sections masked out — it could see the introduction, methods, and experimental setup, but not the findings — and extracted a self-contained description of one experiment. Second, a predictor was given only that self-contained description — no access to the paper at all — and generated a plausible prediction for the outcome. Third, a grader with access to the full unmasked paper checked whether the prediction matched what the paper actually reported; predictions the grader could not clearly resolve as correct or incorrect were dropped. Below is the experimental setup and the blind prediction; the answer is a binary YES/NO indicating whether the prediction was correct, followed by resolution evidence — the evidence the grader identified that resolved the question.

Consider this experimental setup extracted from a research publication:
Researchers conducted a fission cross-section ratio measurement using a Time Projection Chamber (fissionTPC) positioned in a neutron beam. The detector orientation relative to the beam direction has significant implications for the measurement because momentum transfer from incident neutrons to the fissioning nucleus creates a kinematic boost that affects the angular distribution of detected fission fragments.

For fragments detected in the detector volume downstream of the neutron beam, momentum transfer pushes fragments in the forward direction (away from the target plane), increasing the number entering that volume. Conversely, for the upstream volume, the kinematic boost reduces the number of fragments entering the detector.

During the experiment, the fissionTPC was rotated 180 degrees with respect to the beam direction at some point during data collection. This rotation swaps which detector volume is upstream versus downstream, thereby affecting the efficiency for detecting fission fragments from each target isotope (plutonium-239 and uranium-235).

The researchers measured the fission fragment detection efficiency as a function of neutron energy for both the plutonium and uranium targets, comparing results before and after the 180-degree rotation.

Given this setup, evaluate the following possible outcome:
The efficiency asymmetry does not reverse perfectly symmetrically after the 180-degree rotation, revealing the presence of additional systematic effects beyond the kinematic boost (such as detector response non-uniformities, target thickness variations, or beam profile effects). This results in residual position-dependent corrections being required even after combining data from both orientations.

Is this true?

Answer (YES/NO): NO